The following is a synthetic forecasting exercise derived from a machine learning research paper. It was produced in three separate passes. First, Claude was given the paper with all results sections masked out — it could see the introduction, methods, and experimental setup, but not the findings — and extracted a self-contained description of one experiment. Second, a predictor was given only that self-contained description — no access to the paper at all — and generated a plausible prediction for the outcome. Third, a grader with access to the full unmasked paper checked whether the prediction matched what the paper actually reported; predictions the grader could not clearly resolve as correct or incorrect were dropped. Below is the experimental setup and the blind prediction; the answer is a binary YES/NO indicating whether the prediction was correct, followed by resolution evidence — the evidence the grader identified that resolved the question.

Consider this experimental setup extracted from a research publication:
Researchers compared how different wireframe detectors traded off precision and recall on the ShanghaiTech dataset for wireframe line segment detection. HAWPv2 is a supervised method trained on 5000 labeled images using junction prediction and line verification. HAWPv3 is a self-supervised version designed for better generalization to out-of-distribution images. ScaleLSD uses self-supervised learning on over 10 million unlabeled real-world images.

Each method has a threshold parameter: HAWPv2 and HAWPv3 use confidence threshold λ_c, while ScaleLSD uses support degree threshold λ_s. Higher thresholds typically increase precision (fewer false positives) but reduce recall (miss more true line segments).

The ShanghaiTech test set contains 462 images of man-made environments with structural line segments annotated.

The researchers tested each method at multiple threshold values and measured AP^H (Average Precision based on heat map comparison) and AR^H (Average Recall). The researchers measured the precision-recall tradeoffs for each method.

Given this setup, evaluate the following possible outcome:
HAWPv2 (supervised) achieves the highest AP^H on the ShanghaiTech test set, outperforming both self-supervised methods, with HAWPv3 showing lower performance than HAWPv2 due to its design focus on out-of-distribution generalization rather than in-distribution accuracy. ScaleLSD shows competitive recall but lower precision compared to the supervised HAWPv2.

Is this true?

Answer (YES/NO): NO